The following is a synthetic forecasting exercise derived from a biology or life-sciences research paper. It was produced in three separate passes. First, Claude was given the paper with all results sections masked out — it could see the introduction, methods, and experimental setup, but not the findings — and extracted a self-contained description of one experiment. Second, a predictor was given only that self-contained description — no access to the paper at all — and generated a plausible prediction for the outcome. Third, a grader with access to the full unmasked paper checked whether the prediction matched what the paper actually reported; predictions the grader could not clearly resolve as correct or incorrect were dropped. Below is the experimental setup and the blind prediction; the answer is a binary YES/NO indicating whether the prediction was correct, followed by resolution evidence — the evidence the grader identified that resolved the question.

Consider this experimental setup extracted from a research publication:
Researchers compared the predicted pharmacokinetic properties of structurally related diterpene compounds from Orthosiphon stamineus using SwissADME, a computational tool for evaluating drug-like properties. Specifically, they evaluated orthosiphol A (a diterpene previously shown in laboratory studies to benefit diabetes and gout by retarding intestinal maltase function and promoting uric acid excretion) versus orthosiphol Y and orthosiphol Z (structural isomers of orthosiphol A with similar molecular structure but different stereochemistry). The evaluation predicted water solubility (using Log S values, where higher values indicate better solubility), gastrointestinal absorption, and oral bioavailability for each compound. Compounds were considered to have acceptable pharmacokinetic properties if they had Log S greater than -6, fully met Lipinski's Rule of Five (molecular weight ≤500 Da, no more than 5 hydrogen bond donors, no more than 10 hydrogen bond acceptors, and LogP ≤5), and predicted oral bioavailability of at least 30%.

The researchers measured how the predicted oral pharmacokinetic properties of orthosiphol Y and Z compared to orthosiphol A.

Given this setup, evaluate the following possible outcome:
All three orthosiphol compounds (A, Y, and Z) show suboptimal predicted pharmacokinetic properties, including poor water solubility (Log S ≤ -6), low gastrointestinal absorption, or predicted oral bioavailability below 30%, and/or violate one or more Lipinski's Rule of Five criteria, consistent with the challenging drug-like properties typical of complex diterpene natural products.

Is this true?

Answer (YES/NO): NO